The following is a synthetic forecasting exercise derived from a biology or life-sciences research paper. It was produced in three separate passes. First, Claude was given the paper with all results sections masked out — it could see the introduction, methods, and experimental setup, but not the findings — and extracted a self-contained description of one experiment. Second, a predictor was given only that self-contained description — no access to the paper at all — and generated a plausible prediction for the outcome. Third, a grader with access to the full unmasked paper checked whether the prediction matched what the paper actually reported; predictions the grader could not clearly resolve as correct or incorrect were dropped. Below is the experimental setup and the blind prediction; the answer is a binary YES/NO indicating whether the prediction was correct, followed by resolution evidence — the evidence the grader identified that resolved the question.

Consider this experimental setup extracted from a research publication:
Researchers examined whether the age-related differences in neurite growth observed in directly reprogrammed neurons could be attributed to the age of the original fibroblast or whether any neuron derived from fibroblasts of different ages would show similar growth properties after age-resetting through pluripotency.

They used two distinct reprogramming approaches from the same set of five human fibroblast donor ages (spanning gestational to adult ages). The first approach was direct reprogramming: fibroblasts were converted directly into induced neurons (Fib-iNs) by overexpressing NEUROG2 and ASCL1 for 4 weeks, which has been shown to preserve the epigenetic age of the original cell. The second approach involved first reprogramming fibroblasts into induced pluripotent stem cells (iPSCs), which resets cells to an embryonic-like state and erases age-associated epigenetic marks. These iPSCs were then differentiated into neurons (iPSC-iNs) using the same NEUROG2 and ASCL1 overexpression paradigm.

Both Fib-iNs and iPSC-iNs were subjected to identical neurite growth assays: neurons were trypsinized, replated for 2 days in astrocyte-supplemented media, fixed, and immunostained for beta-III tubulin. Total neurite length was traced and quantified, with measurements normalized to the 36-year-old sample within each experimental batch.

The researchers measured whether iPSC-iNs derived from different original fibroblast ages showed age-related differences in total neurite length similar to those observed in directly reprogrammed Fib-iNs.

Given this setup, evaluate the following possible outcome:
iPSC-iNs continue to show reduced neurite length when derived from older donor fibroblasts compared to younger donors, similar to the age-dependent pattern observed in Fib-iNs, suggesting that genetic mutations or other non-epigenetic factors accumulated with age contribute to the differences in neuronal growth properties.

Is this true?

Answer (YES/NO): NO